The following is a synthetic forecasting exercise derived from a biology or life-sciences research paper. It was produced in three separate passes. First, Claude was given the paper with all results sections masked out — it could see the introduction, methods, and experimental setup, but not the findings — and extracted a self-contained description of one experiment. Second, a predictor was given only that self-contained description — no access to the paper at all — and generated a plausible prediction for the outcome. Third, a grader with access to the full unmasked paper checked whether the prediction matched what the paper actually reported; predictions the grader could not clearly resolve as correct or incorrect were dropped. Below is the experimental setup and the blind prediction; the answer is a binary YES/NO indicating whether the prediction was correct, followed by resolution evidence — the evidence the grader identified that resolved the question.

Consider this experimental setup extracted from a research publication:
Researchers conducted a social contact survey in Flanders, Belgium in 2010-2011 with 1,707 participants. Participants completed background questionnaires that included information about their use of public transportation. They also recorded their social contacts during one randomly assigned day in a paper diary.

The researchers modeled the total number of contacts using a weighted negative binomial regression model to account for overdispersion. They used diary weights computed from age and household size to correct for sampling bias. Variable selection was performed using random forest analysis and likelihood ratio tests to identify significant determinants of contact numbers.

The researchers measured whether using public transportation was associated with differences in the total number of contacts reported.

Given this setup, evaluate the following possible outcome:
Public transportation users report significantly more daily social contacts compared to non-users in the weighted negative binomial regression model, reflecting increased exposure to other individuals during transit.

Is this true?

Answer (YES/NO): YES